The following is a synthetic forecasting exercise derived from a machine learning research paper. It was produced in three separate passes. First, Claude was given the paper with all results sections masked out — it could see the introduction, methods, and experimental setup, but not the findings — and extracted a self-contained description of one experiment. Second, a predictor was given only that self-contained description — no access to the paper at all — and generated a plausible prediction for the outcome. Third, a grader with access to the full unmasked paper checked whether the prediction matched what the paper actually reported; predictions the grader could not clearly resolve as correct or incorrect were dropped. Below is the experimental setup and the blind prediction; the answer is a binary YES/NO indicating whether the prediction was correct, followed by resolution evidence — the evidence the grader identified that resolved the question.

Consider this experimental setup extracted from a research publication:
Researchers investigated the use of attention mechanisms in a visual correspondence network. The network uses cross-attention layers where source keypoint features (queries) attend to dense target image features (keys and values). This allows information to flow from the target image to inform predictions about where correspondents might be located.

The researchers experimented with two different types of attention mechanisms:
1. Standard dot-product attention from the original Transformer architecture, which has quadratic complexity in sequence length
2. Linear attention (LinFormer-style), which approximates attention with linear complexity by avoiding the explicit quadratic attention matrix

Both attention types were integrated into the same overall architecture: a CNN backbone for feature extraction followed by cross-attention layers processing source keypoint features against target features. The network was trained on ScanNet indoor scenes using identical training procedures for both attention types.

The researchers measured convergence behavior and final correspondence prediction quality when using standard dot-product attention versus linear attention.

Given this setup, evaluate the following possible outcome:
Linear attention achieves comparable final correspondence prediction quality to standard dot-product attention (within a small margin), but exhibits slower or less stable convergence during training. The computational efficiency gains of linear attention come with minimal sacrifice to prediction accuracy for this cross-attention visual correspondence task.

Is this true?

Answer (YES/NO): NO